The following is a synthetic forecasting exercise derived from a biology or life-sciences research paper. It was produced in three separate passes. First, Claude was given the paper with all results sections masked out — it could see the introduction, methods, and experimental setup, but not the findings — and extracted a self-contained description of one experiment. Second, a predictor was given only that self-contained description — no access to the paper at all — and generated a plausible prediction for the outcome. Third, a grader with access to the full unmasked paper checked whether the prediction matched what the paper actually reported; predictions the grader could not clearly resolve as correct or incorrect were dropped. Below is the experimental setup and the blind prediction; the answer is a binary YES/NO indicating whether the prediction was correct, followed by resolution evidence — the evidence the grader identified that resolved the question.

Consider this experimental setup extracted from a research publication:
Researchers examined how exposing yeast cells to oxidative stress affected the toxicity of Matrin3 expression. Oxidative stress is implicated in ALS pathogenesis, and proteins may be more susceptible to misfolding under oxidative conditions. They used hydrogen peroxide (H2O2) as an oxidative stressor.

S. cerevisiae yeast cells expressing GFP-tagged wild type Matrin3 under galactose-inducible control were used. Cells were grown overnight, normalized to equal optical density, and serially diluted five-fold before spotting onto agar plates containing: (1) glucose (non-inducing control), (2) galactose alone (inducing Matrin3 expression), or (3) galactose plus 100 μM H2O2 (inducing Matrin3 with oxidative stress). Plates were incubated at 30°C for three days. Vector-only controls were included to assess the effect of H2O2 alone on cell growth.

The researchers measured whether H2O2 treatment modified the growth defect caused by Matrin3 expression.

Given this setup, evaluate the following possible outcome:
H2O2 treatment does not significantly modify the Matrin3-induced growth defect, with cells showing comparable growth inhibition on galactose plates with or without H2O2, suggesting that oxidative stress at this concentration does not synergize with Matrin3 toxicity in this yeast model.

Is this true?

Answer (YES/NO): YES